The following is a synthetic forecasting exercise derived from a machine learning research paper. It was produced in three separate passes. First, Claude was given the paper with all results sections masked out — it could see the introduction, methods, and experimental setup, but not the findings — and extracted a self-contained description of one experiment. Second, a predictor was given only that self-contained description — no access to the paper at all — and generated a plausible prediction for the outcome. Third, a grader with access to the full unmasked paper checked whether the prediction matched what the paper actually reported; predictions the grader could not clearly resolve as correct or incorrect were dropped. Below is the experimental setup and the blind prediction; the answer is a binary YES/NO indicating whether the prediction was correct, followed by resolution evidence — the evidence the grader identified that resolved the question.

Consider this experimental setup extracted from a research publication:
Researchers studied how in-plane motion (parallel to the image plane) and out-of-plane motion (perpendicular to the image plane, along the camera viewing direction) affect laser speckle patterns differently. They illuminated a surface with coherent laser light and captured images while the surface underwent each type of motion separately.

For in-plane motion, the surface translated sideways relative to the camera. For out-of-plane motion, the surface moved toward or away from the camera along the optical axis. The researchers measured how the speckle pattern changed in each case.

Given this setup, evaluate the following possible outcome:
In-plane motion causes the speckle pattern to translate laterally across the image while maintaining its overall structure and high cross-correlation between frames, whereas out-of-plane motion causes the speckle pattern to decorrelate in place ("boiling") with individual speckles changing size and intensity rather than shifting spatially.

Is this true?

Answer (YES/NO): NO